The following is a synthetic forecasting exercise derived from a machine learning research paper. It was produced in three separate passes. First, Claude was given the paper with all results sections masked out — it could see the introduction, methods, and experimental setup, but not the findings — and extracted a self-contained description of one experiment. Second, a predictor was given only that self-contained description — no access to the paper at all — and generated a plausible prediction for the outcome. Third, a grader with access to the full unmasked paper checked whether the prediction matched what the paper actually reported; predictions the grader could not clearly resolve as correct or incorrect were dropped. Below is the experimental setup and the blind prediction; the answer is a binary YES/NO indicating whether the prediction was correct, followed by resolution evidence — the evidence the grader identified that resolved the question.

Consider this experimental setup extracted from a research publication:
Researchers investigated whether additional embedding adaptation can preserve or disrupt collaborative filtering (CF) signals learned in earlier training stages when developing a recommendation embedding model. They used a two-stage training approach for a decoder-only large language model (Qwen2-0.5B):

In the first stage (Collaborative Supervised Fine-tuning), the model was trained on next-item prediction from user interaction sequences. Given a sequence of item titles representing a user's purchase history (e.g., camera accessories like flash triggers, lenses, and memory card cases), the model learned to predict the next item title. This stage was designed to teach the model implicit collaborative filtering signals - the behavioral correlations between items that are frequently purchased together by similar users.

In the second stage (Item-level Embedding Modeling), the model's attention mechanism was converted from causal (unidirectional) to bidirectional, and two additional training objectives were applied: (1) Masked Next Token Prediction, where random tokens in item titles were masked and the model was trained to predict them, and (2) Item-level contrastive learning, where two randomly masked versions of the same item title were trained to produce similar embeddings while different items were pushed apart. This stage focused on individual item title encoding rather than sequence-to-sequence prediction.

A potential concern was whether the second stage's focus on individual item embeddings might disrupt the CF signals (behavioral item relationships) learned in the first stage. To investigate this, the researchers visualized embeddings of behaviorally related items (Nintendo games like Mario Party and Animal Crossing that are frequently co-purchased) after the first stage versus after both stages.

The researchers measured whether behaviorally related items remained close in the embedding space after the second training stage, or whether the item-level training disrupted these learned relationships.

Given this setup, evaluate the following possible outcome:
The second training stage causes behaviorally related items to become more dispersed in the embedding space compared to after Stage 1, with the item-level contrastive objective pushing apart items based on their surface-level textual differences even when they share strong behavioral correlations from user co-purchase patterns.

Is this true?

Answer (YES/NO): NO